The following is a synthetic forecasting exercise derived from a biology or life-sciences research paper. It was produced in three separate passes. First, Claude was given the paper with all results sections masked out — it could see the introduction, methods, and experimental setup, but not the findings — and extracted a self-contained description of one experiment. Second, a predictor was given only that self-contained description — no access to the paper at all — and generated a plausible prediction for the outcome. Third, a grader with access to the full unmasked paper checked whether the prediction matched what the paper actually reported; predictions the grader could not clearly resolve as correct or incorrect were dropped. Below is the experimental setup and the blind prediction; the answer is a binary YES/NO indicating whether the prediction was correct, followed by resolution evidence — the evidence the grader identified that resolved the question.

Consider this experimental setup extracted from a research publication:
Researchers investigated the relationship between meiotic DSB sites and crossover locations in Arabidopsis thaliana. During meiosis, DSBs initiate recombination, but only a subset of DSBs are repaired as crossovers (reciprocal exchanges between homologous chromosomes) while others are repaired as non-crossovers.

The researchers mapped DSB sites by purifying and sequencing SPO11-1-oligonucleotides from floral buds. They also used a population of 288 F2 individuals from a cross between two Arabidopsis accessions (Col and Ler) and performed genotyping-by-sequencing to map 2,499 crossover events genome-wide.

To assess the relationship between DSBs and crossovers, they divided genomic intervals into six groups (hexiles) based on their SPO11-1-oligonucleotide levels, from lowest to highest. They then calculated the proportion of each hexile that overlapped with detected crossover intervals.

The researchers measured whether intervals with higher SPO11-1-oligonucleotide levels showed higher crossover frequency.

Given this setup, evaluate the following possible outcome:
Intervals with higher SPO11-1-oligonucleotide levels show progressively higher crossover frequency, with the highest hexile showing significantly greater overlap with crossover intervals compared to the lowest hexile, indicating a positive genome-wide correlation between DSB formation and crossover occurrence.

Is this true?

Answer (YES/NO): YES